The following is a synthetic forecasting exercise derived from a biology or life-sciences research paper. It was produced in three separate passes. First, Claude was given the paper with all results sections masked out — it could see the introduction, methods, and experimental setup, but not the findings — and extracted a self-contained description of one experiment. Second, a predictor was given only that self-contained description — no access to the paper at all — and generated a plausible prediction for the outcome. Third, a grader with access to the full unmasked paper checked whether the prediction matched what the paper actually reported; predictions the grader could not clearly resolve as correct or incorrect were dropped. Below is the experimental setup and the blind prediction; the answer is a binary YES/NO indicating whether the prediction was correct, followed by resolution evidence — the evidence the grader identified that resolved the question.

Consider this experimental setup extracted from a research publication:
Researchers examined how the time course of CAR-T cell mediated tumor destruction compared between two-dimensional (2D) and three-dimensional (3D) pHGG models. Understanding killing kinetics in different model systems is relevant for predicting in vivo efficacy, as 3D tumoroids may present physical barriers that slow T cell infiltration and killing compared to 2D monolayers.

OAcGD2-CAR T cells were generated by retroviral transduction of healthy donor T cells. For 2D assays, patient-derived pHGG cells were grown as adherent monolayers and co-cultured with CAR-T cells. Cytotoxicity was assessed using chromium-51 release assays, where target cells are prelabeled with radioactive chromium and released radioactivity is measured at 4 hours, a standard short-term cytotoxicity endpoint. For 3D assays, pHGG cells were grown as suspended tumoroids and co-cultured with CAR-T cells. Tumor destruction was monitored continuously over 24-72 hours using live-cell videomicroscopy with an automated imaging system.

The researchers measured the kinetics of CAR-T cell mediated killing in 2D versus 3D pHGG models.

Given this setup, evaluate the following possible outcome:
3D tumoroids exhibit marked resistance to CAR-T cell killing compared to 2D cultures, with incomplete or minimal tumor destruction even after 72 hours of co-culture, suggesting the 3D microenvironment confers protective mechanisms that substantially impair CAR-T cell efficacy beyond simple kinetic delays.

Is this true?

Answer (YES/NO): NO